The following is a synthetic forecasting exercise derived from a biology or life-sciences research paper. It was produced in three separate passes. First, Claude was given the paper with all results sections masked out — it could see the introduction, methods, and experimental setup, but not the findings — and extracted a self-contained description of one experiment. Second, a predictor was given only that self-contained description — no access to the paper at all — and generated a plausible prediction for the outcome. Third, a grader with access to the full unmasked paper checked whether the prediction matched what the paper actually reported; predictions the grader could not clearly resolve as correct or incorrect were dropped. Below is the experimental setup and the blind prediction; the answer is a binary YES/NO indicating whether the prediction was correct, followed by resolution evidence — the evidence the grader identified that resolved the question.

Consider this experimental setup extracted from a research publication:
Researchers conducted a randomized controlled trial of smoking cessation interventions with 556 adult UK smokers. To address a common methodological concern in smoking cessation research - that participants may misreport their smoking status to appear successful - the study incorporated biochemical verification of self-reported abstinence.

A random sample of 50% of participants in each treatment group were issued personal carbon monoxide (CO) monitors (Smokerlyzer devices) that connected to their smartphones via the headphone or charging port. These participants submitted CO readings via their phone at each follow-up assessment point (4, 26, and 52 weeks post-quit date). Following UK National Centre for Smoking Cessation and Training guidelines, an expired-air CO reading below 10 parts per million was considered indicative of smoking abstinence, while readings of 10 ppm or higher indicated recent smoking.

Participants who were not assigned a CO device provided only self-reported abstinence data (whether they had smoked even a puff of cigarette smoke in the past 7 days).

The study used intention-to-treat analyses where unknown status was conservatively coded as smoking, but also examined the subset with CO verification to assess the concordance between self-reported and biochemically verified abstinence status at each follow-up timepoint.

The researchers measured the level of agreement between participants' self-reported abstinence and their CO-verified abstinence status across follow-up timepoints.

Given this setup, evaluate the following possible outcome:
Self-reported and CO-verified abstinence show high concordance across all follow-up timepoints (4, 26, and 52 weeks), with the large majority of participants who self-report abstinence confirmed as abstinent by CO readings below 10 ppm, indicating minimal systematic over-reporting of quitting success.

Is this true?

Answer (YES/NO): YES